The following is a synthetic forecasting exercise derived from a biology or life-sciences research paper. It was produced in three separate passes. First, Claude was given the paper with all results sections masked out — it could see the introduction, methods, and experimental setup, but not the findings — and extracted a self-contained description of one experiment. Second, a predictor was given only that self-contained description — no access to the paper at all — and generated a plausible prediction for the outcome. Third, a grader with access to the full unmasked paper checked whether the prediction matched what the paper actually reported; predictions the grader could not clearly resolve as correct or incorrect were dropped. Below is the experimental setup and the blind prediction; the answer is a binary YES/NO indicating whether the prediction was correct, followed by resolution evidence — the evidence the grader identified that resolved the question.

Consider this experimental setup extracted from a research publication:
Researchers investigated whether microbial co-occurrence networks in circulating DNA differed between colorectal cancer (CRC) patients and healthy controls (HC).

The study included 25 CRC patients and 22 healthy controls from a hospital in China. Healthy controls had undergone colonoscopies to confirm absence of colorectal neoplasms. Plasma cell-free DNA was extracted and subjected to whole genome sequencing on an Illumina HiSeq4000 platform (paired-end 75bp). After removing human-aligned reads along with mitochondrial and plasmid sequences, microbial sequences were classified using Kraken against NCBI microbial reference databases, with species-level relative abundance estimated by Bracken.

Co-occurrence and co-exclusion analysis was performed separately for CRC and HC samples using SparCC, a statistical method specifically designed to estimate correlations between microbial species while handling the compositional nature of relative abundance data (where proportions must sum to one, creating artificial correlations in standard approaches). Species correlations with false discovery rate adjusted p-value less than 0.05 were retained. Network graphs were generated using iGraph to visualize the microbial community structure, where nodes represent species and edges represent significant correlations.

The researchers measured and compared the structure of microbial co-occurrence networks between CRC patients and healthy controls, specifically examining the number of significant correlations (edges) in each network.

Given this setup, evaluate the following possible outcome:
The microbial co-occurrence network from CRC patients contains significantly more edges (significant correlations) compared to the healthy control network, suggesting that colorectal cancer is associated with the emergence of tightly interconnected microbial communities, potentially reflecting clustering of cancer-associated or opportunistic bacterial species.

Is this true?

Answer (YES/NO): NO